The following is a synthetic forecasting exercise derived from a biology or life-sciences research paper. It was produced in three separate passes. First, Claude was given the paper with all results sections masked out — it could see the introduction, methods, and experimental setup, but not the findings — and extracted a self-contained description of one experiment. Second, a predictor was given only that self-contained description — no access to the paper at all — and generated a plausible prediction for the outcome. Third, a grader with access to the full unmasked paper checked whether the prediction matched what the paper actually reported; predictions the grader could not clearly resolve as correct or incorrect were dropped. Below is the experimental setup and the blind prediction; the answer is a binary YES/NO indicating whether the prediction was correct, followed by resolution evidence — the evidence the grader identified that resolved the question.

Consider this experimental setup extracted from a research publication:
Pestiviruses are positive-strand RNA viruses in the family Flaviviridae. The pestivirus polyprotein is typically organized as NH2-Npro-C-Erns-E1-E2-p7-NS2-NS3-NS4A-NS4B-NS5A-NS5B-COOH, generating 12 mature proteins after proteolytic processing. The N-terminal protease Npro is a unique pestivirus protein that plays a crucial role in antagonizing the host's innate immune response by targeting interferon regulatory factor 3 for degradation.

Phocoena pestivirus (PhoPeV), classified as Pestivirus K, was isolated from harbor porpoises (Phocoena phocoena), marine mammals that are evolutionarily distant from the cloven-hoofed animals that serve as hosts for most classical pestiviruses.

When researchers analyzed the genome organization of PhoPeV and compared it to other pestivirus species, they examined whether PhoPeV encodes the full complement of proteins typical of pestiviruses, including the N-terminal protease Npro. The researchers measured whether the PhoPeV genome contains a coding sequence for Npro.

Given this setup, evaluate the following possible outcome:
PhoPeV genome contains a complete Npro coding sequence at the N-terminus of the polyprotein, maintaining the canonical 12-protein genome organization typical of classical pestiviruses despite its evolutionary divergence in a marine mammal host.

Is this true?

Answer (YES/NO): NO